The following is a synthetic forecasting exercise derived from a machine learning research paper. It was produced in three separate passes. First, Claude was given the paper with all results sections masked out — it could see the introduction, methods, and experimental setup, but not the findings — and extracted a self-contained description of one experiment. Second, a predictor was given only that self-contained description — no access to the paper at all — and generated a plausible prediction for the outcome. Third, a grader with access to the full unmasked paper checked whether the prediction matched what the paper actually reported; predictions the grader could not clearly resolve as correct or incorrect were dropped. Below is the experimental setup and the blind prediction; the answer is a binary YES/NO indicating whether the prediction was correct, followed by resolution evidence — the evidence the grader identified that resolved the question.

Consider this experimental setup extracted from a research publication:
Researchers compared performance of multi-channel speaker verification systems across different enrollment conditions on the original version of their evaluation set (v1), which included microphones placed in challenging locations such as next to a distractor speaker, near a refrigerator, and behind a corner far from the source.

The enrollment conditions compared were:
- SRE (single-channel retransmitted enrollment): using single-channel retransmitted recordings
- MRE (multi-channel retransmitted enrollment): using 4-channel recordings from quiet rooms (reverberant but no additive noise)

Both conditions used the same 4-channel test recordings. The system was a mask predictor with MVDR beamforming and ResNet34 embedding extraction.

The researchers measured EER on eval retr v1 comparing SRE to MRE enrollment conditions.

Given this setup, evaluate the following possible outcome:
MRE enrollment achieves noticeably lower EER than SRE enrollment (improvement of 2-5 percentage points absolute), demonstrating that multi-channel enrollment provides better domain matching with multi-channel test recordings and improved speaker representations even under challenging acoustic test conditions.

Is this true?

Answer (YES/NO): NO